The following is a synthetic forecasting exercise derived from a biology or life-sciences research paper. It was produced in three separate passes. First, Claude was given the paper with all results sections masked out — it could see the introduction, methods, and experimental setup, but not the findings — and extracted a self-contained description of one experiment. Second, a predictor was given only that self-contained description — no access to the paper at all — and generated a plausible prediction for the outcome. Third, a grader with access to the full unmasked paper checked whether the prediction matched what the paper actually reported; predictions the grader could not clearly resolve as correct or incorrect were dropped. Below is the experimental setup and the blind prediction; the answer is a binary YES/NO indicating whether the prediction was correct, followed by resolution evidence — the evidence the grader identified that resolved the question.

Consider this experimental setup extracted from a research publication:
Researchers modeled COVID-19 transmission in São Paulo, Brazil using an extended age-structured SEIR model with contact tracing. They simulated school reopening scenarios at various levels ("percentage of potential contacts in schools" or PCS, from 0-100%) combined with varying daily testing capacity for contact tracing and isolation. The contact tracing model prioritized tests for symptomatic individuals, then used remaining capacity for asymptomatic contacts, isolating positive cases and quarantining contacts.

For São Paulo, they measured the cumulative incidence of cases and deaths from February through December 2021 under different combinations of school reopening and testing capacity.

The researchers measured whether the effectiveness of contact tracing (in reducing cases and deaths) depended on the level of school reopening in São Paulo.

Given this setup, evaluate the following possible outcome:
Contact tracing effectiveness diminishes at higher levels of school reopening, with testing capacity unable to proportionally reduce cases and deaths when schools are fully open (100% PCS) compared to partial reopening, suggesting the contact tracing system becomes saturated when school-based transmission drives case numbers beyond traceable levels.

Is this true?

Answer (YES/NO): NO